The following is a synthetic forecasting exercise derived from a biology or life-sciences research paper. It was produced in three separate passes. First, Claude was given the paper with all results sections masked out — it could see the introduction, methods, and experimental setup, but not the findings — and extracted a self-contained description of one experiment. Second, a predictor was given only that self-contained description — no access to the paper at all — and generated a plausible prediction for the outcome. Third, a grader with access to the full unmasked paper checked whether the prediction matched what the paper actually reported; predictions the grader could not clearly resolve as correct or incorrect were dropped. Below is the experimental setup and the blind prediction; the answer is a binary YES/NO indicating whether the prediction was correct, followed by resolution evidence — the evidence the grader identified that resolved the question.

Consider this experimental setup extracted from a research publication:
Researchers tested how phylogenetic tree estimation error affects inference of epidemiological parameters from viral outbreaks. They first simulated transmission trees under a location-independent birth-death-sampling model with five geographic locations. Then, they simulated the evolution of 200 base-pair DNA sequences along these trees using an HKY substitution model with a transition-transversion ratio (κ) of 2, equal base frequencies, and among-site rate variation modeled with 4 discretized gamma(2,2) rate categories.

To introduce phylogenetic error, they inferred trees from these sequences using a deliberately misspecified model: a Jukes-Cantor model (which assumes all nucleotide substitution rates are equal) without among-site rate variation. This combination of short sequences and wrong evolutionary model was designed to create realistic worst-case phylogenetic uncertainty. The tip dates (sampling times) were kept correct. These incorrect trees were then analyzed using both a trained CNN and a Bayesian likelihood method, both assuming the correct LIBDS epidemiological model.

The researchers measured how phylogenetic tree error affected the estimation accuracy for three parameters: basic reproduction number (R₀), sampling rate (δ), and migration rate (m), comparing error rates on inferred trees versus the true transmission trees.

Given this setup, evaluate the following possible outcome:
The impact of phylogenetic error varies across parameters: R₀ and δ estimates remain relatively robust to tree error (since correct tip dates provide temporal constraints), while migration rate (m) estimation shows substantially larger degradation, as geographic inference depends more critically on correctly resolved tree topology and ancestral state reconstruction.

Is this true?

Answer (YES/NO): NO